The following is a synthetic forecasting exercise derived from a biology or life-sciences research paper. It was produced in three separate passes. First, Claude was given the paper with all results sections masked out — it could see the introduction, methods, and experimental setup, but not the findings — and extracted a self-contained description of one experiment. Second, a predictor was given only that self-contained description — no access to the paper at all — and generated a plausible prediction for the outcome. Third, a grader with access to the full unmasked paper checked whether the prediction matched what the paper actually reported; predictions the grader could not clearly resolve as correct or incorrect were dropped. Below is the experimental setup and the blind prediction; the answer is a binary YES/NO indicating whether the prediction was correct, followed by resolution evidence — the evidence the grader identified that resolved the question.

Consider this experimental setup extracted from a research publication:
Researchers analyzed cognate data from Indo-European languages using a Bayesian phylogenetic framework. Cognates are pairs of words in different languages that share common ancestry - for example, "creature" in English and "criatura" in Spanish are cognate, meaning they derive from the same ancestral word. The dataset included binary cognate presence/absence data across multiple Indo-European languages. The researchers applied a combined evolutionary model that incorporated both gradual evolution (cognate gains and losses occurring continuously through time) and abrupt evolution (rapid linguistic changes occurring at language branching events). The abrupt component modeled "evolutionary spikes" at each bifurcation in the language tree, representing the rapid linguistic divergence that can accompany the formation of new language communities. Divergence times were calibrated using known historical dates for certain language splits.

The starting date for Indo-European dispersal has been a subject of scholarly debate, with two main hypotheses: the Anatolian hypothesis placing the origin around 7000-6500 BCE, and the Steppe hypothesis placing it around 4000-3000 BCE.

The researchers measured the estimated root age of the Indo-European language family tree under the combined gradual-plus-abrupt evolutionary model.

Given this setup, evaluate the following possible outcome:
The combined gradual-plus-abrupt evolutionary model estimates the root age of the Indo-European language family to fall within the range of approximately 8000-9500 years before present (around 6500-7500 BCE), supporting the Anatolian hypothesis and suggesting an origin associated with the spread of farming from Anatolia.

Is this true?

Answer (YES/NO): NO